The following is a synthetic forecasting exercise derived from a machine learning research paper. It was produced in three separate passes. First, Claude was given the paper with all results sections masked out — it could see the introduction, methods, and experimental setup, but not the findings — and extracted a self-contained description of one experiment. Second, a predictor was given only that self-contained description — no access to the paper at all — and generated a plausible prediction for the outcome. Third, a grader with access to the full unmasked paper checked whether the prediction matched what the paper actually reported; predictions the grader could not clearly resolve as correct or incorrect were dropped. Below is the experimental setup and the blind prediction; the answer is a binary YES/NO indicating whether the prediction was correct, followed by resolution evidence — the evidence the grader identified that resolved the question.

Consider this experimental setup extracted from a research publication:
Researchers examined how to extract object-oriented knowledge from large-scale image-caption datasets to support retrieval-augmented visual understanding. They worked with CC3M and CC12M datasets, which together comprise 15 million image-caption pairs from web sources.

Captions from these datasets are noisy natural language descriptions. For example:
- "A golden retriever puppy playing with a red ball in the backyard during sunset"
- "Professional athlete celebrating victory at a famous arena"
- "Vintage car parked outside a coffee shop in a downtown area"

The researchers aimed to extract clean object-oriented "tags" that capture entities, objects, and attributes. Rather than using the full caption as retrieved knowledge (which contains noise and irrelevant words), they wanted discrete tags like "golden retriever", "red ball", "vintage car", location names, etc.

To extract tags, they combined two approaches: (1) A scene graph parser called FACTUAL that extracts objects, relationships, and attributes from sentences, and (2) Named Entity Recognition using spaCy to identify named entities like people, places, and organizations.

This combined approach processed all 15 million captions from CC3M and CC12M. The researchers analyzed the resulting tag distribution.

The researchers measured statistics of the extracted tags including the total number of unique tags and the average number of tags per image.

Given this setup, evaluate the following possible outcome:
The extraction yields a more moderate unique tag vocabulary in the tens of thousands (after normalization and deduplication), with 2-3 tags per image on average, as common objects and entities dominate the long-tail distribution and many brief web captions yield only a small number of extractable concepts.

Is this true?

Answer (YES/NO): NO